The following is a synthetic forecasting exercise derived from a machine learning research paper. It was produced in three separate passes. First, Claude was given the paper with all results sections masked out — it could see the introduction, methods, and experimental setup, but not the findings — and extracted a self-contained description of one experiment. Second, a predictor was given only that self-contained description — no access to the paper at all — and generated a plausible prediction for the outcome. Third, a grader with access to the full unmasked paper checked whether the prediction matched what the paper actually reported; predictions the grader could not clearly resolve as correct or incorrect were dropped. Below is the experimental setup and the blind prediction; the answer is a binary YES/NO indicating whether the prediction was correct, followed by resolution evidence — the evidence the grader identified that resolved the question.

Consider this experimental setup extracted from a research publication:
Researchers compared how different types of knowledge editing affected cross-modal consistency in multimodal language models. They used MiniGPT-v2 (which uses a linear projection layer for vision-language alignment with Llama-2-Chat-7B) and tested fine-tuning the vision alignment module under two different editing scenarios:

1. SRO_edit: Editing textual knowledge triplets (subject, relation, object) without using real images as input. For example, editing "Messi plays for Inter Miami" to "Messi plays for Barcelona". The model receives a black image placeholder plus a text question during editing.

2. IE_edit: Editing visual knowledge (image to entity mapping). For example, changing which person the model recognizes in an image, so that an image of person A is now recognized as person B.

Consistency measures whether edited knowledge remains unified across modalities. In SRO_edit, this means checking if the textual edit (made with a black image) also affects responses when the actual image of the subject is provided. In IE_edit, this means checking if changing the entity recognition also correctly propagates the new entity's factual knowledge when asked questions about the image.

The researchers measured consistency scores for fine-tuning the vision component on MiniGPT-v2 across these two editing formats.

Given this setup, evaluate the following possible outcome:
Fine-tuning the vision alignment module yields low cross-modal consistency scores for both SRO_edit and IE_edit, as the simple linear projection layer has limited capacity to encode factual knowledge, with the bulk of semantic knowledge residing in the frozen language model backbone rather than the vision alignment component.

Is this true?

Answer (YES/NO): YES